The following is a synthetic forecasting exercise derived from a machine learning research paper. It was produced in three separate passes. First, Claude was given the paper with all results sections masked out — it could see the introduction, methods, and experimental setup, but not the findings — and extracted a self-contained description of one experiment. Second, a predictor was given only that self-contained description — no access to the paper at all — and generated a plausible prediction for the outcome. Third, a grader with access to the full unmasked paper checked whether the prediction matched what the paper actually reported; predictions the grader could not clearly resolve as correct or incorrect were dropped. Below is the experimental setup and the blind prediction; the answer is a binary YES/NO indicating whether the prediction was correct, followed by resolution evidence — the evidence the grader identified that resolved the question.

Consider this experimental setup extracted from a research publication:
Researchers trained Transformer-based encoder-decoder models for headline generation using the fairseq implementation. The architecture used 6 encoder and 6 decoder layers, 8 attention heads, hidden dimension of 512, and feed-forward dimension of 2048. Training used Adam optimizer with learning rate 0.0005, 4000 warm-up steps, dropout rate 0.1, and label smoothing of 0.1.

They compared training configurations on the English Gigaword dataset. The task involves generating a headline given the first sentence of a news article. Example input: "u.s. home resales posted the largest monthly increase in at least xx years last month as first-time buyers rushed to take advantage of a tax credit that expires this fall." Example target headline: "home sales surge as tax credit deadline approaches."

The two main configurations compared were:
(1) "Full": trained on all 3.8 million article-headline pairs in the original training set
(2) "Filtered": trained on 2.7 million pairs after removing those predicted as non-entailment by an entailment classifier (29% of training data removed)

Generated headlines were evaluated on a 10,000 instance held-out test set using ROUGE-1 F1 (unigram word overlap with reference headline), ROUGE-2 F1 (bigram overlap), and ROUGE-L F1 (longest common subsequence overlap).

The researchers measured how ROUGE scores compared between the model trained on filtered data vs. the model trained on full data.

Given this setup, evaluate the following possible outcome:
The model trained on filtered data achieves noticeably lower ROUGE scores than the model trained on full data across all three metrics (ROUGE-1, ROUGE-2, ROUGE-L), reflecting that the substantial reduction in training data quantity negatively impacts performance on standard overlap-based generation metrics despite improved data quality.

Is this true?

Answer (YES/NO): NO